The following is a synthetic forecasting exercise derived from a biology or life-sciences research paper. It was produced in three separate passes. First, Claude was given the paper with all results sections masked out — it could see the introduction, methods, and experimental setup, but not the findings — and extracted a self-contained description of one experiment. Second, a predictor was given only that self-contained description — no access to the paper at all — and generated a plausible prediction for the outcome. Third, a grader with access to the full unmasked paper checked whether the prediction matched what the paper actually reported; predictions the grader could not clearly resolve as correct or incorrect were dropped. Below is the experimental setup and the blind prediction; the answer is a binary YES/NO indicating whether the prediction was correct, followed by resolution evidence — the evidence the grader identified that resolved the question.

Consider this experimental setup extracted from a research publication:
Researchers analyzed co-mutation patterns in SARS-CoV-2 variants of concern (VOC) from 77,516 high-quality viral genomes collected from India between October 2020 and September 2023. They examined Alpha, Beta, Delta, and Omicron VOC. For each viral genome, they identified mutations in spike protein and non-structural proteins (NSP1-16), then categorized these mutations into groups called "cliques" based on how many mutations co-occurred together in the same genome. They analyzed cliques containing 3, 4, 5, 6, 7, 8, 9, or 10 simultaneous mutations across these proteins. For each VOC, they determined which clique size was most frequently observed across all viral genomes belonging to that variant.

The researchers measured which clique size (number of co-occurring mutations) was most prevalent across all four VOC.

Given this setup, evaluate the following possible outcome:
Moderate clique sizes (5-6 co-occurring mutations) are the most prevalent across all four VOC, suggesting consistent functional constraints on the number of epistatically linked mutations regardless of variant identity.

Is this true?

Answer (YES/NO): YES